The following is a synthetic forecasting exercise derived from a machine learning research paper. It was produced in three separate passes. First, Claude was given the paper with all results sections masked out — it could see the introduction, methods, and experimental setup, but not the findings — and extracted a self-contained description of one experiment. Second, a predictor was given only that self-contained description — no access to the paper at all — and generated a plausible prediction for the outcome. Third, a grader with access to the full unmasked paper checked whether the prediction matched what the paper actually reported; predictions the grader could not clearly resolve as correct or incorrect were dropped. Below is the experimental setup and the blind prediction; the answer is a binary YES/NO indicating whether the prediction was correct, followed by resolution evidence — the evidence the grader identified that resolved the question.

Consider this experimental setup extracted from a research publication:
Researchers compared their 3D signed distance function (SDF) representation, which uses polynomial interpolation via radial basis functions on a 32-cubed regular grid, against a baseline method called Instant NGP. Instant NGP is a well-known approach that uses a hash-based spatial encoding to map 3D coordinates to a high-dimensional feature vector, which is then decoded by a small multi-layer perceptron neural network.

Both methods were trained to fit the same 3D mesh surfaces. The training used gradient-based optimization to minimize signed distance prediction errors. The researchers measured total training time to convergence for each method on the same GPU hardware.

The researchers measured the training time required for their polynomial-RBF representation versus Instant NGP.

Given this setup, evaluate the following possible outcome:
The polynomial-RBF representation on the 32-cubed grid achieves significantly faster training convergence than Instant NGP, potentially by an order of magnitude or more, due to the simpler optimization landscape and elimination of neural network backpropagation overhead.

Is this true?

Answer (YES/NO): NO